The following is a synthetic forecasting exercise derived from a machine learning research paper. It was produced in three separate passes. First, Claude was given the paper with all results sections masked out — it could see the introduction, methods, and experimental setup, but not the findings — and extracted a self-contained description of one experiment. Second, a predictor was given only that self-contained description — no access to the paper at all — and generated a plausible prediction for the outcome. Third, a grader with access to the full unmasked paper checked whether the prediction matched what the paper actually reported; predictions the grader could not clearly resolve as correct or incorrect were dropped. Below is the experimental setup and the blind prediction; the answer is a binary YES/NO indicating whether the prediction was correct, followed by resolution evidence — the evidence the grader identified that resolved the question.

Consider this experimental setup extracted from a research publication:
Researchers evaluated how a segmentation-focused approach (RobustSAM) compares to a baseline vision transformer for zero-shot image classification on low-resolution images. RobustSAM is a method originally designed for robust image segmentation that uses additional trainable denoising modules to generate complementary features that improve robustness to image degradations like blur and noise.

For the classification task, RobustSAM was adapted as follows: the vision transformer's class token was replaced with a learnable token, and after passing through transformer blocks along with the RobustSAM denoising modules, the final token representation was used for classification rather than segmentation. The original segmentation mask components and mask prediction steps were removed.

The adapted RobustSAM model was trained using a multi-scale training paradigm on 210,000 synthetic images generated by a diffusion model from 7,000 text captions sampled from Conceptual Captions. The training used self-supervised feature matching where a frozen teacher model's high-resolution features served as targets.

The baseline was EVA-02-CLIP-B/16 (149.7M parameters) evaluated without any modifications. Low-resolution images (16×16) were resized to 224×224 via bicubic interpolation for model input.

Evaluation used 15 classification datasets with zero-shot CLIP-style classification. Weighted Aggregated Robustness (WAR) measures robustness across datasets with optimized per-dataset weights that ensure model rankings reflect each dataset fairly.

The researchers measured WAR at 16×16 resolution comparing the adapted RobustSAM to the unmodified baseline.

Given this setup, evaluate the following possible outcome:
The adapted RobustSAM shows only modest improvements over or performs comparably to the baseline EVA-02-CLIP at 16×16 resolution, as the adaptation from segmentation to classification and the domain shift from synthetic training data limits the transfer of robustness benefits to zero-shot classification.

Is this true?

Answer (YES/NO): YES